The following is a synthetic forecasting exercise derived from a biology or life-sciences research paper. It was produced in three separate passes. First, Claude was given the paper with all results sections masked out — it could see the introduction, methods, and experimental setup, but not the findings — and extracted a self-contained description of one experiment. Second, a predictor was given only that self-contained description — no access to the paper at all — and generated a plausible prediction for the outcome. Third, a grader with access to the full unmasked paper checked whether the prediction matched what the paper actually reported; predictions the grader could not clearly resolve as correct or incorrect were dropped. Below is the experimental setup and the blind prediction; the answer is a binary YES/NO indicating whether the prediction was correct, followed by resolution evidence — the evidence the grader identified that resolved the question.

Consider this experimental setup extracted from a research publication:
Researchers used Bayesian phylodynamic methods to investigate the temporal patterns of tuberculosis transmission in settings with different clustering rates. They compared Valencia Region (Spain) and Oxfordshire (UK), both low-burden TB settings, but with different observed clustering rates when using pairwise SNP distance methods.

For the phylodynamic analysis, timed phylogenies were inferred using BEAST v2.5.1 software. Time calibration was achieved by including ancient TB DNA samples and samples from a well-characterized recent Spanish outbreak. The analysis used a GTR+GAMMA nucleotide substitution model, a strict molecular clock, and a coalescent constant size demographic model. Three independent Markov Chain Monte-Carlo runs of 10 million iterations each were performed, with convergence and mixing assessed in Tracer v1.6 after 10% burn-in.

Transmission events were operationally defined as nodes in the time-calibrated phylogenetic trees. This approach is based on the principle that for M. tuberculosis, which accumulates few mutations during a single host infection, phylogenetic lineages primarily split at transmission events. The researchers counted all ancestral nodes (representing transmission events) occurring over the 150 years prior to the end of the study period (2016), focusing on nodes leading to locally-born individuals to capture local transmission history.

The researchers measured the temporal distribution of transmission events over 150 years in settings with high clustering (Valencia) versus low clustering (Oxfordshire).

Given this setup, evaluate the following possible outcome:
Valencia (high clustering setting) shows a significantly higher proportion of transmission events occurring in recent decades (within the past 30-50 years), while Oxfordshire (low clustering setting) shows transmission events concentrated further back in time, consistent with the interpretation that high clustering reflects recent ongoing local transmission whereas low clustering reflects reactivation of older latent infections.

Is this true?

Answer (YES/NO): NO